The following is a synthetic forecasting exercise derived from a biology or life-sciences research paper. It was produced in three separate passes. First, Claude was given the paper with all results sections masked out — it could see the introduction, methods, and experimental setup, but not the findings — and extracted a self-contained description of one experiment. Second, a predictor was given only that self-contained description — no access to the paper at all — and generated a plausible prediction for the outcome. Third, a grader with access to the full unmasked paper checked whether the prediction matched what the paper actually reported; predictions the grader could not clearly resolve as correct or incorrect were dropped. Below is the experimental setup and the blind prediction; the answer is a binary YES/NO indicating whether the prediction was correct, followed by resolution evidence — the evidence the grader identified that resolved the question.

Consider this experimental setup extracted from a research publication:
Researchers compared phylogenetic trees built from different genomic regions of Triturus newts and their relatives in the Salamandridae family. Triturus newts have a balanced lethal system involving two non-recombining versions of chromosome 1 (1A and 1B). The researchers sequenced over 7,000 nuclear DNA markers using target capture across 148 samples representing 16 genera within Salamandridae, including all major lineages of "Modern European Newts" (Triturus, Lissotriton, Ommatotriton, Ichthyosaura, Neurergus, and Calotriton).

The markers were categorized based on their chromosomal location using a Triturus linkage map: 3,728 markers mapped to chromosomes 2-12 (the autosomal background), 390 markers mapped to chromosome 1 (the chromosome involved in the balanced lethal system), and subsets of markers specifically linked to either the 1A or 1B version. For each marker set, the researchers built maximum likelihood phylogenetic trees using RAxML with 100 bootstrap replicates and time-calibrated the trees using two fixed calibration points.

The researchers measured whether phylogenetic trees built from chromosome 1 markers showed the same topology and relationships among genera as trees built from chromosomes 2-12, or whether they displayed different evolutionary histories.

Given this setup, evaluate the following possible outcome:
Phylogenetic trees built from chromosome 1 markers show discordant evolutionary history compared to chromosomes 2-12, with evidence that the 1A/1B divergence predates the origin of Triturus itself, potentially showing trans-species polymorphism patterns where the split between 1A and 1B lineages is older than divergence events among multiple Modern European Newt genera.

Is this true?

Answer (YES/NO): NO